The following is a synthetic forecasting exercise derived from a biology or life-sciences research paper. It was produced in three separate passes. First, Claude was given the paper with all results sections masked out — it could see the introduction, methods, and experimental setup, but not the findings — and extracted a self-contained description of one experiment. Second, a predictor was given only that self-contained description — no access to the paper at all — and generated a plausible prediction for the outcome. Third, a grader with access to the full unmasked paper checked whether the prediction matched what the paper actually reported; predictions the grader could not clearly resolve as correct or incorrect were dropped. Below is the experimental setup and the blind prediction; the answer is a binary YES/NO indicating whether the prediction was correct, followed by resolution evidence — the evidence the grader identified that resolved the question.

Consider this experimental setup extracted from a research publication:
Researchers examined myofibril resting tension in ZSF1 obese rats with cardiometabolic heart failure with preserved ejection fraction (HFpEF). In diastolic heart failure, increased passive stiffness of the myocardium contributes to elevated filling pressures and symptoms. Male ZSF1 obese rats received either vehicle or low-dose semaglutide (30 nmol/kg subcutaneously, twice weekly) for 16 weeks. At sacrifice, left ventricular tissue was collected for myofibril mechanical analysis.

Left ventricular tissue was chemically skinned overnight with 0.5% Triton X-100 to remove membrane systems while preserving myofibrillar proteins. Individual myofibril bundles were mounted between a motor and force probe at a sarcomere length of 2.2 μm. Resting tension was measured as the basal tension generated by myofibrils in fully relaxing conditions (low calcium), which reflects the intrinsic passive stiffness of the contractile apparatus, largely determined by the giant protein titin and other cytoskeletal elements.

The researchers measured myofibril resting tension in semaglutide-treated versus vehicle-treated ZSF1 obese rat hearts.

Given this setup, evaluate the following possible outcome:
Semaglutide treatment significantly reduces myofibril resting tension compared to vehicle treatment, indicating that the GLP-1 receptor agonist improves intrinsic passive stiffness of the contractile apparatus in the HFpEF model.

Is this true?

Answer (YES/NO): NO